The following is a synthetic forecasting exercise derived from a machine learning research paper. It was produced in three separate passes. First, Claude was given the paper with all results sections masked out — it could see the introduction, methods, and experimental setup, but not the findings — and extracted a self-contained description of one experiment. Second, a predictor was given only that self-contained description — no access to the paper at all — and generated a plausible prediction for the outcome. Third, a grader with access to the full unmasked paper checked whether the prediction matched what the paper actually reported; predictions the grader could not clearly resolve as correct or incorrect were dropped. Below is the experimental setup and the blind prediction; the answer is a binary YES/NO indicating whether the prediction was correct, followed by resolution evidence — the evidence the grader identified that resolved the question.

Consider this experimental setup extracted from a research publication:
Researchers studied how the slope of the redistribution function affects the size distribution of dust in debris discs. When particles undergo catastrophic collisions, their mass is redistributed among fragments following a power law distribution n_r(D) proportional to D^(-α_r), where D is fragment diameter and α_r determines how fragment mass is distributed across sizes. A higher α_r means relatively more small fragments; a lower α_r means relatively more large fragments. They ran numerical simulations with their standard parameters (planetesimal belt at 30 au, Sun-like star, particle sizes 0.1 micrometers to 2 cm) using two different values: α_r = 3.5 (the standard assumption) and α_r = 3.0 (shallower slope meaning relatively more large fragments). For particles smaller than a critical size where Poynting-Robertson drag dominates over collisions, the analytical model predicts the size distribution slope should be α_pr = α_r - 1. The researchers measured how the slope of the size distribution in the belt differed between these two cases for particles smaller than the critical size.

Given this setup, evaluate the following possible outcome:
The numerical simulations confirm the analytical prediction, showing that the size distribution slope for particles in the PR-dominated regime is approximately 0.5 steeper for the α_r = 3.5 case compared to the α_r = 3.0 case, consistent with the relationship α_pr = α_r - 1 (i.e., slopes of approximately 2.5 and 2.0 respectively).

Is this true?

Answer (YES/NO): YES